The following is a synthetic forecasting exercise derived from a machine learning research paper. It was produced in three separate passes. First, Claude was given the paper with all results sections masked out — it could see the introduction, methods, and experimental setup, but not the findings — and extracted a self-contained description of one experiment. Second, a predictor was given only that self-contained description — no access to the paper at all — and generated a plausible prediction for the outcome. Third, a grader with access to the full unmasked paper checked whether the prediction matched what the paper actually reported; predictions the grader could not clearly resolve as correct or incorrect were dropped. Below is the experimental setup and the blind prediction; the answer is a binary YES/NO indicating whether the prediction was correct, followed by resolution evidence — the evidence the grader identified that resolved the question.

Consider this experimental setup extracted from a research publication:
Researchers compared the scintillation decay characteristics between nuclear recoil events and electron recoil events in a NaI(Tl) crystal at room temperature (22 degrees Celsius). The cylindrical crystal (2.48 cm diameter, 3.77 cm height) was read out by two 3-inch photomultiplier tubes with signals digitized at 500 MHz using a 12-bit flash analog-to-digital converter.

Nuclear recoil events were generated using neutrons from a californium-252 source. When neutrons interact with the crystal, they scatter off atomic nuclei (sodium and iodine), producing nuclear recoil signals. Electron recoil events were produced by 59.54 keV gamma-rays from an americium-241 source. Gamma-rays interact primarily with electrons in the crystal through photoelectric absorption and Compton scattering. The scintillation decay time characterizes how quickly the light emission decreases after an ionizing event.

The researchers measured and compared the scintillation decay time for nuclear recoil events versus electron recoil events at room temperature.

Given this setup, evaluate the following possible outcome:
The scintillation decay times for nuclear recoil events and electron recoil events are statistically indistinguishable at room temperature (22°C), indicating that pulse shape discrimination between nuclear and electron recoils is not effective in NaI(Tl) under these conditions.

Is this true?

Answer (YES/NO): NO